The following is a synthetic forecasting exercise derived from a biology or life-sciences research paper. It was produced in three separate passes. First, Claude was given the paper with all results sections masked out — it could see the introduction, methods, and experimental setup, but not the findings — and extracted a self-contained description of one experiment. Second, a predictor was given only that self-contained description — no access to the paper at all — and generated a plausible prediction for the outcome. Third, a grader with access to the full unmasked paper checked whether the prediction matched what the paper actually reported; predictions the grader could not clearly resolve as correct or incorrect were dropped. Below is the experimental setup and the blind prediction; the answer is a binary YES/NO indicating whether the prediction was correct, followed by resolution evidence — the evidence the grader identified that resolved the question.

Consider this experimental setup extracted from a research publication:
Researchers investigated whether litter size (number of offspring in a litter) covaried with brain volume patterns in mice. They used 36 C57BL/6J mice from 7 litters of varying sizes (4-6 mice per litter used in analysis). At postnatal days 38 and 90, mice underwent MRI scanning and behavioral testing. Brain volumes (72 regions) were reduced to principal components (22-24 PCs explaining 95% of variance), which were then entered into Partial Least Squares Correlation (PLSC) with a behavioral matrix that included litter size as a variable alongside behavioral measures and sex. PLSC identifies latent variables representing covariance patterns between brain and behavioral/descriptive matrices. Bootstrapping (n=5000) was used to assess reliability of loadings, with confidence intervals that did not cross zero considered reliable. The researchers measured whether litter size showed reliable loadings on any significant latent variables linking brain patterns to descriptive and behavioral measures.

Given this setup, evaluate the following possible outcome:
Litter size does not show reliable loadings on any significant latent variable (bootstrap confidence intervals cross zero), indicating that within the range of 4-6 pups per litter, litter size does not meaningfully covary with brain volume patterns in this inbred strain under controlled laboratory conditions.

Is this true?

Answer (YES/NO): NO